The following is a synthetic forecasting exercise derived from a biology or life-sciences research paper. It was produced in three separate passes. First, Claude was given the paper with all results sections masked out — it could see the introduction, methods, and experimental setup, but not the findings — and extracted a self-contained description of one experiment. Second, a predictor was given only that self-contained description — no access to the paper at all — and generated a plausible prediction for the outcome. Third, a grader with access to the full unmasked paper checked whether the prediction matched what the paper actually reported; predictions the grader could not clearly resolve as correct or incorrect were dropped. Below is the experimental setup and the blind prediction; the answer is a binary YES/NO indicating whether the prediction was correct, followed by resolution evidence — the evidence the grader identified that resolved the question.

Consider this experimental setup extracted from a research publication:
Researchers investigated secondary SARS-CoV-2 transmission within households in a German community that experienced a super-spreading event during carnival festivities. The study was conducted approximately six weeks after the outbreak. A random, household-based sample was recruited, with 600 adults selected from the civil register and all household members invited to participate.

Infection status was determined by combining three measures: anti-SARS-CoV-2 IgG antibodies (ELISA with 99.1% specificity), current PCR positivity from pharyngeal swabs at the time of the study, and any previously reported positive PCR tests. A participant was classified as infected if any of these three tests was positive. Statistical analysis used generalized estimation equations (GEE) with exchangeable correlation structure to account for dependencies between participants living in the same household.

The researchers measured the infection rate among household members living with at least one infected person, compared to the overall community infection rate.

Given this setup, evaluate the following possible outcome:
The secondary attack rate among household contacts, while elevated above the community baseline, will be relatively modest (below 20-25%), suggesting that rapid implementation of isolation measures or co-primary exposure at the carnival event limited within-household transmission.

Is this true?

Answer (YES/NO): NO